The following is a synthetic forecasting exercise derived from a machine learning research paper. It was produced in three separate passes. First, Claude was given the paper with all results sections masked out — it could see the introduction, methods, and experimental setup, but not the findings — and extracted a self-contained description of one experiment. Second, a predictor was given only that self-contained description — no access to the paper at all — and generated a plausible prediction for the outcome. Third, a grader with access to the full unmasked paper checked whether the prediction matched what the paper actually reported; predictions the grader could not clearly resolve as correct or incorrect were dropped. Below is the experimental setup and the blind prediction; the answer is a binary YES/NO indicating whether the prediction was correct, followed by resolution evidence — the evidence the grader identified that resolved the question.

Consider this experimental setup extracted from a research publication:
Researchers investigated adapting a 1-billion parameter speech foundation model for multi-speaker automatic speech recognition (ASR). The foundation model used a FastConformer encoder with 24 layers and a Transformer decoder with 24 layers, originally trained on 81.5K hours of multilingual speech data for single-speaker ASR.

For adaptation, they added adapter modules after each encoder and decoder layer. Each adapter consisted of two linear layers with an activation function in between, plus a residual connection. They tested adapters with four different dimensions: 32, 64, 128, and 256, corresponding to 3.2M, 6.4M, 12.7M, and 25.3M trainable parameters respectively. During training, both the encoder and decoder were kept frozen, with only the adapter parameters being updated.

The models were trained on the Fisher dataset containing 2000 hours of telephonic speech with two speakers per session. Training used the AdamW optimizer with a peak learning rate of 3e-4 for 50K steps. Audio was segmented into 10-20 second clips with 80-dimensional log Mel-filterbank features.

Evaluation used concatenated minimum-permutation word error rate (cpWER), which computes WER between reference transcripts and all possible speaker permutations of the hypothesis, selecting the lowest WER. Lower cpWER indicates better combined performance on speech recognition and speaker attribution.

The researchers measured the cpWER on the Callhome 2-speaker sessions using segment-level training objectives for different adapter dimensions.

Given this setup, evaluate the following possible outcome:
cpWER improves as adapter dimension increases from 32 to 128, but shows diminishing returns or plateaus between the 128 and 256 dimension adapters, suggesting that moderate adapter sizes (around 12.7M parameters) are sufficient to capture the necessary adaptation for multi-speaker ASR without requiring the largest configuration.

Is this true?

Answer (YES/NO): NO